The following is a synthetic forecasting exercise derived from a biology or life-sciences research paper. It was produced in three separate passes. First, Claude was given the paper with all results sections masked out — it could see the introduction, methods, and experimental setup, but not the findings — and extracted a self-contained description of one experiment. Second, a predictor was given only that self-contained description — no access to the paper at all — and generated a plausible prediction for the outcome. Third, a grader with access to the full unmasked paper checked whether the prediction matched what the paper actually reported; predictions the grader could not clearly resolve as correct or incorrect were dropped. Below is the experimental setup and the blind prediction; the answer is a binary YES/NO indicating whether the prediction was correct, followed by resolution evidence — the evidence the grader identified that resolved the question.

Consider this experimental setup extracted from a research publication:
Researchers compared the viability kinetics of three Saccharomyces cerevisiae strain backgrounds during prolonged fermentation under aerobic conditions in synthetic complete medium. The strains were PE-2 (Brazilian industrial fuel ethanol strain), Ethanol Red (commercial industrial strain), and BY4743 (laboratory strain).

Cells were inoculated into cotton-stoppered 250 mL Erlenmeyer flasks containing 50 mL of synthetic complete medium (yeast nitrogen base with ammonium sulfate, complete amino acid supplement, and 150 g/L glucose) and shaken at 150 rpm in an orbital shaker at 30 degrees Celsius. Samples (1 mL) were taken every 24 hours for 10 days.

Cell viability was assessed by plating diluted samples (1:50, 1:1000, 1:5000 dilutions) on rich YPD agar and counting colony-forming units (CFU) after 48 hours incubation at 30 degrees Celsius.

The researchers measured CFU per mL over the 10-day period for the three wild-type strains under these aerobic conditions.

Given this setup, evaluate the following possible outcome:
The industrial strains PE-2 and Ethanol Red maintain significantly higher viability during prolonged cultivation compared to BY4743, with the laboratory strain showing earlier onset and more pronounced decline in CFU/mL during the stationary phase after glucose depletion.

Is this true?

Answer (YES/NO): NO